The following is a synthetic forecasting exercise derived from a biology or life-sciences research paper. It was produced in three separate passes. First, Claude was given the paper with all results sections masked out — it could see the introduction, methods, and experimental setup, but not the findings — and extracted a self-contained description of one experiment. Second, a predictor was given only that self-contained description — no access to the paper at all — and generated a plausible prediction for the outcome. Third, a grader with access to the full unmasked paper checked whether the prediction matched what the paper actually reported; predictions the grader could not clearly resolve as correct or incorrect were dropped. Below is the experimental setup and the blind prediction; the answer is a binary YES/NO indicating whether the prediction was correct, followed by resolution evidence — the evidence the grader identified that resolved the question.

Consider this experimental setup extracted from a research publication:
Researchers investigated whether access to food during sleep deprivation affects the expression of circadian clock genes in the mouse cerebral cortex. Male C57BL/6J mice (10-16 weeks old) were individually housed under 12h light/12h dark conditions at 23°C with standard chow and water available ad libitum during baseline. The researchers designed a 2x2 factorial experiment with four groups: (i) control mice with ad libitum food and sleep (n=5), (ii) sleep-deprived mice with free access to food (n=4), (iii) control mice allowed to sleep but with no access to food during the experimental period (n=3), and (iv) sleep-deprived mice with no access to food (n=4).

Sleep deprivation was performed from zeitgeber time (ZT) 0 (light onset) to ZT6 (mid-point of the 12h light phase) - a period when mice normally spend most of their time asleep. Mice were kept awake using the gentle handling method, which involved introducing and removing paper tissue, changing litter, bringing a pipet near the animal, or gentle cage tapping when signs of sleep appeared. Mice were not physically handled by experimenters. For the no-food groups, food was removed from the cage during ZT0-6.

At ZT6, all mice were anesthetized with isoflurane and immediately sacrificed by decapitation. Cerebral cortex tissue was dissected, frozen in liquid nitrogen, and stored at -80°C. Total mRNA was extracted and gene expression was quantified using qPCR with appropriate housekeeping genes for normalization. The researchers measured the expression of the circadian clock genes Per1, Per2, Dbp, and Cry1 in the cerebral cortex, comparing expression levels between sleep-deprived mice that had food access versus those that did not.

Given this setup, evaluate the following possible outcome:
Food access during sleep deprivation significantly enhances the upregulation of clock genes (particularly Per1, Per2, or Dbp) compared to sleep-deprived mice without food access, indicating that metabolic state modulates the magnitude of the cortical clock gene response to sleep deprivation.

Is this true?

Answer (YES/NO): NO